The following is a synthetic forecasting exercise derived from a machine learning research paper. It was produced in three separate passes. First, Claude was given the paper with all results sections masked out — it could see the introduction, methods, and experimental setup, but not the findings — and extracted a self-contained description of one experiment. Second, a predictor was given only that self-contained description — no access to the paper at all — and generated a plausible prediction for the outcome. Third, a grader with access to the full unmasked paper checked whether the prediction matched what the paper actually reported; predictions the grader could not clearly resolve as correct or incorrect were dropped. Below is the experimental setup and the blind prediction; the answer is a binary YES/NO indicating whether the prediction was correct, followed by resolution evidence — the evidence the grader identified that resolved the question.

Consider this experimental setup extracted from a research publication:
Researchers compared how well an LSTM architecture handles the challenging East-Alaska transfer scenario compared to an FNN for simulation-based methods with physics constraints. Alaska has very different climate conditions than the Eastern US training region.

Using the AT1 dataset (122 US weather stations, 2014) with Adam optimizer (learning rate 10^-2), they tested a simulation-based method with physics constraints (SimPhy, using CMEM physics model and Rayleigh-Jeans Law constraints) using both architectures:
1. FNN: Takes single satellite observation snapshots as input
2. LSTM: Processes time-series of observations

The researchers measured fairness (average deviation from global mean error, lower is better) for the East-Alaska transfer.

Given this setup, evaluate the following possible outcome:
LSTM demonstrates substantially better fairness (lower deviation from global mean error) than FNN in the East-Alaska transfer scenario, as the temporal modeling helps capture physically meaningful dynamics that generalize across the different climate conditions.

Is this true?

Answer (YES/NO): YES